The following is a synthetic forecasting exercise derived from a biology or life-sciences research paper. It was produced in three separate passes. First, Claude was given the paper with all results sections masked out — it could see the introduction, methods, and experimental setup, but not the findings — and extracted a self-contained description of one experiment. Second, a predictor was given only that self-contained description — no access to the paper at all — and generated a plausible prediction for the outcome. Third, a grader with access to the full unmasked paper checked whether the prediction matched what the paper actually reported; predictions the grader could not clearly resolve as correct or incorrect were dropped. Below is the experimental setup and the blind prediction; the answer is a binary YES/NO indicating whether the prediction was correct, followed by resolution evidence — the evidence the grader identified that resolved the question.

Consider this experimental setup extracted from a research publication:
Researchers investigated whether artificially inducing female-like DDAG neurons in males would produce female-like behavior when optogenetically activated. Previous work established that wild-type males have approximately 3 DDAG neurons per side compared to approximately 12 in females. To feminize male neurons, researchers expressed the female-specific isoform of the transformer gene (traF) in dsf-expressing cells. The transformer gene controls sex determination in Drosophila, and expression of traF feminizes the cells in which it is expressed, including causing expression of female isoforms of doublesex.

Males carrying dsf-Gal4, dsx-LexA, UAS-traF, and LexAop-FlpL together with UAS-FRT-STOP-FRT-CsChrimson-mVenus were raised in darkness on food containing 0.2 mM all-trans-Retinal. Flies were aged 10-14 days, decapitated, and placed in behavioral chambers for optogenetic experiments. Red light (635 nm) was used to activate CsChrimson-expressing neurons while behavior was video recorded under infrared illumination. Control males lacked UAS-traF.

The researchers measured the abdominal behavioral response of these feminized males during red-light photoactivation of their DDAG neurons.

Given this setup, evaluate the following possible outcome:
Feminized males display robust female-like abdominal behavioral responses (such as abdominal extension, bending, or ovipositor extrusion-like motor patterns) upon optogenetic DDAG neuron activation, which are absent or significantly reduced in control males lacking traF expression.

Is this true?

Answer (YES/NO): YES